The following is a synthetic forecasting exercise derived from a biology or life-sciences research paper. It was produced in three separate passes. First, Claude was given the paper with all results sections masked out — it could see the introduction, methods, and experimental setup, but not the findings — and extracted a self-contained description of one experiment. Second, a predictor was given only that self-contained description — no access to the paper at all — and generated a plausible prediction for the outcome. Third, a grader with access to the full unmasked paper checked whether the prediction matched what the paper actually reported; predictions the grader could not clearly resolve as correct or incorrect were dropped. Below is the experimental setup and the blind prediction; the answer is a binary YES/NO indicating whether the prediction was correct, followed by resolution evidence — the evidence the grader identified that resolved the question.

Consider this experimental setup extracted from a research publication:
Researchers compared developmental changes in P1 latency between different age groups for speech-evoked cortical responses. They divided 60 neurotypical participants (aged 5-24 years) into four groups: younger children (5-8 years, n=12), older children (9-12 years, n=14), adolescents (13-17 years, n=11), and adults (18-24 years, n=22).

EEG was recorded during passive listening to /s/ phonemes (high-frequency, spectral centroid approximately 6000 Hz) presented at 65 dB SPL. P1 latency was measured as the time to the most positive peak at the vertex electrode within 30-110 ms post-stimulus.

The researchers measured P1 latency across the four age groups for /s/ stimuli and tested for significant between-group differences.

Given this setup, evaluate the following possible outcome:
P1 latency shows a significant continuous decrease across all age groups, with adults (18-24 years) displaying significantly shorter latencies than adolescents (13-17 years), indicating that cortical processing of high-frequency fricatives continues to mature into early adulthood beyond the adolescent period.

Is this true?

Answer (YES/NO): YES